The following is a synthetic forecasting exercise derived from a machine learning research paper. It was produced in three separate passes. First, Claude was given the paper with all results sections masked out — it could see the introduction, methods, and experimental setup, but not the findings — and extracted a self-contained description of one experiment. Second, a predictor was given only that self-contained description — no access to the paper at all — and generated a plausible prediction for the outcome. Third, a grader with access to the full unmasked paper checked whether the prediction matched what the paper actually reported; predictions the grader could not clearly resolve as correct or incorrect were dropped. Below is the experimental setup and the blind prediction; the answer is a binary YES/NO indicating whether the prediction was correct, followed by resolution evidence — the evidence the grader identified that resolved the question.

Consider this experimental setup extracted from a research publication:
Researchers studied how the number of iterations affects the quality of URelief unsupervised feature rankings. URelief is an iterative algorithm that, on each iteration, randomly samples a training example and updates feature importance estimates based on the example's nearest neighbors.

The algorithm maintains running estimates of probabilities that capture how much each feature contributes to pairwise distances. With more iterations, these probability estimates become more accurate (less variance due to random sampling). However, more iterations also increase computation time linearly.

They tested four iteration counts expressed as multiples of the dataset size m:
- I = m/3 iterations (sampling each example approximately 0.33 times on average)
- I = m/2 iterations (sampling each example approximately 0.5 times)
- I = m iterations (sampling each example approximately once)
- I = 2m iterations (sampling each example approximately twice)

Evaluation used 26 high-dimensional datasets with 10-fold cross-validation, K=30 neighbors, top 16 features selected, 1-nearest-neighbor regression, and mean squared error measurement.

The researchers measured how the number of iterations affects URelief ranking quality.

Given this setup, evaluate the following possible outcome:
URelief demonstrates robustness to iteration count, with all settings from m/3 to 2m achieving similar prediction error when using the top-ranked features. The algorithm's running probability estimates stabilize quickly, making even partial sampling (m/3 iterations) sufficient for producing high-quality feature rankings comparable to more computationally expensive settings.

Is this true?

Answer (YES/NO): NO